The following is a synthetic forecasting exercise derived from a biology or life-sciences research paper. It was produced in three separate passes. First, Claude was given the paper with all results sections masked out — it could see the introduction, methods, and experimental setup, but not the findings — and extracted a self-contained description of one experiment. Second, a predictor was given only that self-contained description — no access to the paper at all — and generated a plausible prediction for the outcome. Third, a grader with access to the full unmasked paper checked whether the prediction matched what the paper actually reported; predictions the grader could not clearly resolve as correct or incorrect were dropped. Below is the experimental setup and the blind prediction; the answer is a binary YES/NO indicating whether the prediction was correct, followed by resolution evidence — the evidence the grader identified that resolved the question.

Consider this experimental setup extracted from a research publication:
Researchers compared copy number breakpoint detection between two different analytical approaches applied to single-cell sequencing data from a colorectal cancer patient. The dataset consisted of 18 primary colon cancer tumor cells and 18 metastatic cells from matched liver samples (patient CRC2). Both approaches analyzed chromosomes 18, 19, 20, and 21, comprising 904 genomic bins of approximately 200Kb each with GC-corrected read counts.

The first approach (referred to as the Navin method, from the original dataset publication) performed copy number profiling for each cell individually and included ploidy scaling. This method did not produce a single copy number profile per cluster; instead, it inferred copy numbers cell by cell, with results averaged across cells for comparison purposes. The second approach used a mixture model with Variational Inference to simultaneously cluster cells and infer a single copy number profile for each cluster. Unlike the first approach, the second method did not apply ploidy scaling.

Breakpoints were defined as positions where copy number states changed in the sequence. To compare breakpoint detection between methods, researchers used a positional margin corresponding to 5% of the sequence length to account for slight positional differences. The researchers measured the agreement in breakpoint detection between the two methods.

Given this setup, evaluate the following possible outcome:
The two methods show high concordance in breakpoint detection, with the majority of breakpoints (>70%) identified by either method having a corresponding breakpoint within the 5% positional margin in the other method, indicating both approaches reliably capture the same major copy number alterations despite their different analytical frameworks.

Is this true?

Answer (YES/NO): YES